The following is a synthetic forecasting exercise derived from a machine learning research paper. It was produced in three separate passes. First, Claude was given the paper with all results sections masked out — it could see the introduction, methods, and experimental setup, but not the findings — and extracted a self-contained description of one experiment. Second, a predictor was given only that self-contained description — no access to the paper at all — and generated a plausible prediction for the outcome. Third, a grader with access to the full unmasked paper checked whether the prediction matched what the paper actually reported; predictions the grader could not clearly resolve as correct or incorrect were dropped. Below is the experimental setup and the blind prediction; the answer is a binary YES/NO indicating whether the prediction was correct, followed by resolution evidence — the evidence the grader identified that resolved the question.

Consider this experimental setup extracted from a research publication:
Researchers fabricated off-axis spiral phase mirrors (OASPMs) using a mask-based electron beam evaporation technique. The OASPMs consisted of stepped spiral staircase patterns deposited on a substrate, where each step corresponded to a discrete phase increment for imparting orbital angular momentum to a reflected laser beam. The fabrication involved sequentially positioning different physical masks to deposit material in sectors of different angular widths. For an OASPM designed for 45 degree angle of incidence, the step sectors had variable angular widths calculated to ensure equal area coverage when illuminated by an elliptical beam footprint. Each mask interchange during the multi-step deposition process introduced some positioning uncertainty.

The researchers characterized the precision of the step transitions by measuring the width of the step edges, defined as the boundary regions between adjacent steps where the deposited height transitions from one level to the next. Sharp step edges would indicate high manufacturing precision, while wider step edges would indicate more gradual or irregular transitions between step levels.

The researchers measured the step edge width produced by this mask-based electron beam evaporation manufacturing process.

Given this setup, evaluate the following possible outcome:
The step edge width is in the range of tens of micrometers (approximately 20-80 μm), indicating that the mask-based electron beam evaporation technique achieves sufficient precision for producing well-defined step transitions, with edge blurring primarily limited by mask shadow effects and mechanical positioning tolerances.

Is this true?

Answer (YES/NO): NO